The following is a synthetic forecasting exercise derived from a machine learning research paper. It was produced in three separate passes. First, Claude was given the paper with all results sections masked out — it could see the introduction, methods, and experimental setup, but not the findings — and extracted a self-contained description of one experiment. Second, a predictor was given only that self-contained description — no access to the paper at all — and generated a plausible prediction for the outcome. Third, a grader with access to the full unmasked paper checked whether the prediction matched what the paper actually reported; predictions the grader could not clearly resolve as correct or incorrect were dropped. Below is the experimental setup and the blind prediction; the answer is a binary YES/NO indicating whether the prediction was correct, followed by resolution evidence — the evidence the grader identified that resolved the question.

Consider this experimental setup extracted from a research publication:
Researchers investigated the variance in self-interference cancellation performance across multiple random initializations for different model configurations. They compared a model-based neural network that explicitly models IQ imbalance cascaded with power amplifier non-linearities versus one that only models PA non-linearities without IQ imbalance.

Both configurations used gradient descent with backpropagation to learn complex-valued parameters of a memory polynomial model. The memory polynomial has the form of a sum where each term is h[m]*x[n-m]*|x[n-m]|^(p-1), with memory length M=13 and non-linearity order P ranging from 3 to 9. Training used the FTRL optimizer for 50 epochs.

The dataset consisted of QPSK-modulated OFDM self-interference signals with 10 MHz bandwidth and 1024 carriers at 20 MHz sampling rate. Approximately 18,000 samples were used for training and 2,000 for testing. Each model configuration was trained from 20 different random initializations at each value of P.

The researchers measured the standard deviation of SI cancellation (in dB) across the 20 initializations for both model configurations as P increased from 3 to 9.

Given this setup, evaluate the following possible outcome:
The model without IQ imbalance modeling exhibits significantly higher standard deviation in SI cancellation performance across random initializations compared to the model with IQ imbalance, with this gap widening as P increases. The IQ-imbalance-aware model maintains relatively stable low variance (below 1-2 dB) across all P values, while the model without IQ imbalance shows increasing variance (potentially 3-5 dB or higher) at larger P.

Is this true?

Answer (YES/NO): YES